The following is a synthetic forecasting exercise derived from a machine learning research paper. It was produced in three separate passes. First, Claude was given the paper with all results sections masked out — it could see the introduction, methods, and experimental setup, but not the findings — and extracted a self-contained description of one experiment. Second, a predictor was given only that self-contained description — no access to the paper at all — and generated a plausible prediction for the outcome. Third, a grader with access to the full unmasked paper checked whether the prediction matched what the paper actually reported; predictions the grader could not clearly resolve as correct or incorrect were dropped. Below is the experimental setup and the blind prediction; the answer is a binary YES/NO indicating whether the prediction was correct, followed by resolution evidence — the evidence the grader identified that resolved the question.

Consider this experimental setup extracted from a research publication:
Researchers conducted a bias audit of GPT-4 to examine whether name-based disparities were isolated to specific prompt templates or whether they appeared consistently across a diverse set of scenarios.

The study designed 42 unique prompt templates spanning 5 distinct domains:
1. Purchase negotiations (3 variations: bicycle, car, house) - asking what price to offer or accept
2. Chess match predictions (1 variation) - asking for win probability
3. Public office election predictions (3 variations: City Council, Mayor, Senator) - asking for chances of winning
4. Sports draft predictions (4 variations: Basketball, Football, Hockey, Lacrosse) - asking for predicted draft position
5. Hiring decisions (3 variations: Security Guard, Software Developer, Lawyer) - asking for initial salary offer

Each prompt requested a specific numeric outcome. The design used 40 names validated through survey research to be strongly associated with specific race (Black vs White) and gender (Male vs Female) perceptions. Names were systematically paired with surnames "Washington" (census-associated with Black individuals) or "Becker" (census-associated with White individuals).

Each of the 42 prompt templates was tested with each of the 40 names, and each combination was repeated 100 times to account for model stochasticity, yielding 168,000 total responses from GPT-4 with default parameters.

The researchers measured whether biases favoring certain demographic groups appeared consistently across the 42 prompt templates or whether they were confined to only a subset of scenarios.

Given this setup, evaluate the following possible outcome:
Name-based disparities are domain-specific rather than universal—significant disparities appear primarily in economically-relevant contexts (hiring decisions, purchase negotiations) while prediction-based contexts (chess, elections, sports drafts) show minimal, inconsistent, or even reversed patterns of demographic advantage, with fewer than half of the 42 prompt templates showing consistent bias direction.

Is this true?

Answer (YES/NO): NO